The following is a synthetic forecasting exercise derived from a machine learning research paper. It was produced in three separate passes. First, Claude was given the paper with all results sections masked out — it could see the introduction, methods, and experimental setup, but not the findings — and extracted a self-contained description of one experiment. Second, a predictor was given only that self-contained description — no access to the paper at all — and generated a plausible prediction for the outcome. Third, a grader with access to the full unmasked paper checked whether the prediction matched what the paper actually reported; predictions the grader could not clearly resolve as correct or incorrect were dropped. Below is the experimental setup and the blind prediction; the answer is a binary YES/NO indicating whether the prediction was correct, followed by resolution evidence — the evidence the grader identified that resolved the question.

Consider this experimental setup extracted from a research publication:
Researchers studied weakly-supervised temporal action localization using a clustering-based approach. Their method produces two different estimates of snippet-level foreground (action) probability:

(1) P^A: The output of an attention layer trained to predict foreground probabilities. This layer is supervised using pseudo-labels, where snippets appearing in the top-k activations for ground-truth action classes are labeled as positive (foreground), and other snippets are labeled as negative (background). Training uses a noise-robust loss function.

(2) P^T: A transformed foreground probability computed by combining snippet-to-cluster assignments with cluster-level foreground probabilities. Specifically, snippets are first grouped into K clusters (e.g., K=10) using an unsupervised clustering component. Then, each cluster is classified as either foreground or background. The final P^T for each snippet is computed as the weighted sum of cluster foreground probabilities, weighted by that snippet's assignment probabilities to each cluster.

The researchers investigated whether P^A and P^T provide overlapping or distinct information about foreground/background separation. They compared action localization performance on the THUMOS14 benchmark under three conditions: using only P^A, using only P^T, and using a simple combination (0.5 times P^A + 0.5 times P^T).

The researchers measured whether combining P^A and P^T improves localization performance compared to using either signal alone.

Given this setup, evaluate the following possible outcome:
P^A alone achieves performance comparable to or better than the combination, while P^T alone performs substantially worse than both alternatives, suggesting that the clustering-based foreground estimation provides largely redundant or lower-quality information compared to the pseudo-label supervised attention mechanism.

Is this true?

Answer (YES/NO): NO